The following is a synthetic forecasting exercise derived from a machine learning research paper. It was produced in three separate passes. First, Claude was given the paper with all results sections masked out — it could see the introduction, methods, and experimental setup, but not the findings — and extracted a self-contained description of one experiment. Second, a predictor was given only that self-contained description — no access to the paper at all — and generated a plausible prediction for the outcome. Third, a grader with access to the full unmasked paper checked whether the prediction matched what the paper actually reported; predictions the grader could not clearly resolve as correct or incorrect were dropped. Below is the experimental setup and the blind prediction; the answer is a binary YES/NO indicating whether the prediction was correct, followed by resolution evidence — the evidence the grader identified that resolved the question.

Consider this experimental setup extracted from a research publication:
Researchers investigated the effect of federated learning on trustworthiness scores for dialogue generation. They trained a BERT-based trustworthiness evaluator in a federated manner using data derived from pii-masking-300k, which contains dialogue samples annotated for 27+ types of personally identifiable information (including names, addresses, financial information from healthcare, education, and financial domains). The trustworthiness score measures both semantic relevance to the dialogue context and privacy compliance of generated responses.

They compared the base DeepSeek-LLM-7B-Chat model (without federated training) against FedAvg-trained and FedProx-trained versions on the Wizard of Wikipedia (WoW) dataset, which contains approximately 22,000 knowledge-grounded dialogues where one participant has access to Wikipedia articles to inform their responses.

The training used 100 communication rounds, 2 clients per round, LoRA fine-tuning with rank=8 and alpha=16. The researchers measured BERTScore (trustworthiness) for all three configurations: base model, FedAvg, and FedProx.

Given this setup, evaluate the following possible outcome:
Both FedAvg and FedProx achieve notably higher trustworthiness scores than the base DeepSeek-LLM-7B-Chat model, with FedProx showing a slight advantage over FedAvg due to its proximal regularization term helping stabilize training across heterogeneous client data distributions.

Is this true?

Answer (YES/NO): NO